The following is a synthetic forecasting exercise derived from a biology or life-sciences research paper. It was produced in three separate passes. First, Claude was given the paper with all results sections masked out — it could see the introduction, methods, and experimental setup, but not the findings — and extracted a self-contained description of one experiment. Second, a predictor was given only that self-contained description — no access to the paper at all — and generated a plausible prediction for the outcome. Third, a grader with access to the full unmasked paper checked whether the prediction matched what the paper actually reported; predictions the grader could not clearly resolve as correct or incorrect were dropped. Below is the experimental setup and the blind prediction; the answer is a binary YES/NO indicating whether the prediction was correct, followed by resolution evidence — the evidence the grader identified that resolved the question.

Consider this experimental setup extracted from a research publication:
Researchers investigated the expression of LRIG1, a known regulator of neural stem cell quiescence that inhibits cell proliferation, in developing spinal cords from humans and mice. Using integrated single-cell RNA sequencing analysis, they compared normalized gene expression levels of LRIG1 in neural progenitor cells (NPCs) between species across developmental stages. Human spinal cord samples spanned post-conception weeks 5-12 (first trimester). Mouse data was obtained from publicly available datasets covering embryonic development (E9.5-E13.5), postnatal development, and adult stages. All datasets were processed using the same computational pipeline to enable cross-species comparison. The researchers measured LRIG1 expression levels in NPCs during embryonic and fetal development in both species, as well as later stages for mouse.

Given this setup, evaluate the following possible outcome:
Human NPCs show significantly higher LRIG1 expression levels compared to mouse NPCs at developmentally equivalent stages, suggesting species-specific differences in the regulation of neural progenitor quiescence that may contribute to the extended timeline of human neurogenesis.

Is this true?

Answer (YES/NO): YES